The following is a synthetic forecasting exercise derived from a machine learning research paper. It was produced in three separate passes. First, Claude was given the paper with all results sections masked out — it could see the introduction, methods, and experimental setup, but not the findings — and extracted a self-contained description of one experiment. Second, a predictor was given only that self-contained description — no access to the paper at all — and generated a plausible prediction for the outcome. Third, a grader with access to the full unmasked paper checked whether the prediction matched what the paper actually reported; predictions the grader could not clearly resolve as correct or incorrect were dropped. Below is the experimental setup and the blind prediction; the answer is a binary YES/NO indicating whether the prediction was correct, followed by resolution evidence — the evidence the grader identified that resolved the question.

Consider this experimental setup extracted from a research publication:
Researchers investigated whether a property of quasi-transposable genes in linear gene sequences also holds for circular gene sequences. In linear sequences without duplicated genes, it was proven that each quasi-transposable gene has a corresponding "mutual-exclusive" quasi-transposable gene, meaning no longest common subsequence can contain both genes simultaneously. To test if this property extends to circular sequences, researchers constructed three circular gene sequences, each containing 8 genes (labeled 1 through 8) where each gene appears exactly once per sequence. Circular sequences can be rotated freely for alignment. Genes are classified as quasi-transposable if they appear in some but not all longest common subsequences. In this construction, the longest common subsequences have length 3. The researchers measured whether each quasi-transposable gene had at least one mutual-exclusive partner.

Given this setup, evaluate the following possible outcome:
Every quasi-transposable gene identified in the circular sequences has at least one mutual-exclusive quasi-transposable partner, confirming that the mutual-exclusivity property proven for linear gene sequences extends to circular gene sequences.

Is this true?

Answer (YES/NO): NO